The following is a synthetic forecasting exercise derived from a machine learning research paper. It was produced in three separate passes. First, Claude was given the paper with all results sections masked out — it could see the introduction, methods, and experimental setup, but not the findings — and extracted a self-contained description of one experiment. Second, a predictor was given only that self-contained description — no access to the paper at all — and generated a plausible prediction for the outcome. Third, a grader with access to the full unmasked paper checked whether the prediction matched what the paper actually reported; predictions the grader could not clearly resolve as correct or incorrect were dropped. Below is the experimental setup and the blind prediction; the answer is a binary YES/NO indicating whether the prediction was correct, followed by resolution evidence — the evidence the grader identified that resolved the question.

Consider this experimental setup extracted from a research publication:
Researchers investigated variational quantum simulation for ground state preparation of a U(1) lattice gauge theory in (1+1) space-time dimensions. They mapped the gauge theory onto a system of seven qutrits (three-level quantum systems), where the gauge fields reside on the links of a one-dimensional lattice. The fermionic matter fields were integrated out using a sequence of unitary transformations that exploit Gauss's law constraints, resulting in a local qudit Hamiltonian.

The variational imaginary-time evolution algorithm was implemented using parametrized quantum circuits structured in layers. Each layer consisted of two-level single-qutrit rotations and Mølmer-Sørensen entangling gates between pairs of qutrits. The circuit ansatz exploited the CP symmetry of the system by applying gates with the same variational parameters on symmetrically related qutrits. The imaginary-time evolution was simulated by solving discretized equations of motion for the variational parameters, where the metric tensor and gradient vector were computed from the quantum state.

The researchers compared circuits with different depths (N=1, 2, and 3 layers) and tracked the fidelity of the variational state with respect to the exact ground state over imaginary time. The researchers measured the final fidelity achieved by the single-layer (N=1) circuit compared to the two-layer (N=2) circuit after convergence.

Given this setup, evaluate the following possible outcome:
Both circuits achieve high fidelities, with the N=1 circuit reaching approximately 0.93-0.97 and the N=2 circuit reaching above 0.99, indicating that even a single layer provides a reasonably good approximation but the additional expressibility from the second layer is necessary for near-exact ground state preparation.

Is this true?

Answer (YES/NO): NO